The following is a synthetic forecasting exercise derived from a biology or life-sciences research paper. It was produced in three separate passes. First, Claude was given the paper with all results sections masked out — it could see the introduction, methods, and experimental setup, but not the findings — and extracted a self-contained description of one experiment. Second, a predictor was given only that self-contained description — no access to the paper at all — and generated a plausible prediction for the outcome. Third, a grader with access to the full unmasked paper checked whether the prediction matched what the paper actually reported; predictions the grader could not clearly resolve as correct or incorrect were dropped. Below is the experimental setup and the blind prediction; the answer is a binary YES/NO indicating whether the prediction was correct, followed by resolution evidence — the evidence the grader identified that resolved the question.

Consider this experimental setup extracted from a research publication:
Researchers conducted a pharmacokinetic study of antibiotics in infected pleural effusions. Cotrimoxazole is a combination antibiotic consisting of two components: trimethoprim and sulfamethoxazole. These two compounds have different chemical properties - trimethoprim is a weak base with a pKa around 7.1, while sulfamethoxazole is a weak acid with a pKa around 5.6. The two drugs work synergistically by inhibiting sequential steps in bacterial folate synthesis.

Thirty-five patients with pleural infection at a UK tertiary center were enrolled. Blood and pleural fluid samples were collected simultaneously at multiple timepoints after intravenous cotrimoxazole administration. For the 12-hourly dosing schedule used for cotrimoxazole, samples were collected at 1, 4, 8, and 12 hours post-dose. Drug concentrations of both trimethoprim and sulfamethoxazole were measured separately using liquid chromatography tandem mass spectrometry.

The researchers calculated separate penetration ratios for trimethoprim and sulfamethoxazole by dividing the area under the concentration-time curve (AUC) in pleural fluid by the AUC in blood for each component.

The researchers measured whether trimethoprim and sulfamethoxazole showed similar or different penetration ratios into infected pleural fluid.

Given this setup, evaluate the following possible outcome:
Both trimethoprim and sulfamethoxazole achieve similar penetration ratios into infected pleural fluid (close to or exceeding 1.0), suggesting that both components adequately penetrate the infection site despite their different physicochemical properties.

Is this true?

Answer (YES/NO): NO